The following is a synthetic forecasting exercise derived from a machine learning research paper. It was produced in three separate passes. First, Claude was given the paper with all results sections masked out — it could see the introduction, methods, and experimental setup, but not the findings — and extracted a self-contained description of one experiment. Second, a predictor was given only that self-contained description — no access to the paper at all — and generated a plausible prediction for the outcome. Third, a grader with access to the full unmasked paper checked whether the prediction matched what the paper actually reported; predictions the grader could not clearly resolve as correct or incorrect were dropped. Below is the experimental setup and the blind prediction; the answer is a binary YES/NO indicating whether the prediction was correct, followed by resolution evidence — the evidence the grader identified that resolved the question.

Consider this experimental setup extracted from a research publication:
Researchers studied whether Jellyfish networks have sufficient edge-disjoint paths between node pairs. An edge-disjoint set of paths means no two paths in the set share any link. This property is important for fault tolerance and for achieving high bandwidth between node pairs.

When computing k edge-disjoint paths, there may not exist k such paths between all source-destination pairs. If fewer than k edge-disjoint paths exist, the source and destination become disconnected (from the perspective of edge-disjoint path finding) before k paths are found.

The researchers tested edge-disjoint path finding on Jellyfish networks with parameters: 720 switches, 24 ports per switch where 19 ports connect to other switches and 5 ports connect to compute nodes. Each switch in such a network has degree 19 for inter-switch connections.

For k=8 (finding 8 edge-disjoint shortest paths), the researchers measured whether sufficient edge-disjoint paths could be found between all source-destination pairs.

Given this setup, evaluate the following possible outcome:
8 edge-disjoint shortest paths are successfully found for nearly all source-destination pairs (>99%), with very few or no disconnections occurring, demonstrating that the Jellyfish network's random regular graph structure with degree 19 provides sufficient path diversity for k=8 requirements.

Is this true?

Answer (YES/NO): YES